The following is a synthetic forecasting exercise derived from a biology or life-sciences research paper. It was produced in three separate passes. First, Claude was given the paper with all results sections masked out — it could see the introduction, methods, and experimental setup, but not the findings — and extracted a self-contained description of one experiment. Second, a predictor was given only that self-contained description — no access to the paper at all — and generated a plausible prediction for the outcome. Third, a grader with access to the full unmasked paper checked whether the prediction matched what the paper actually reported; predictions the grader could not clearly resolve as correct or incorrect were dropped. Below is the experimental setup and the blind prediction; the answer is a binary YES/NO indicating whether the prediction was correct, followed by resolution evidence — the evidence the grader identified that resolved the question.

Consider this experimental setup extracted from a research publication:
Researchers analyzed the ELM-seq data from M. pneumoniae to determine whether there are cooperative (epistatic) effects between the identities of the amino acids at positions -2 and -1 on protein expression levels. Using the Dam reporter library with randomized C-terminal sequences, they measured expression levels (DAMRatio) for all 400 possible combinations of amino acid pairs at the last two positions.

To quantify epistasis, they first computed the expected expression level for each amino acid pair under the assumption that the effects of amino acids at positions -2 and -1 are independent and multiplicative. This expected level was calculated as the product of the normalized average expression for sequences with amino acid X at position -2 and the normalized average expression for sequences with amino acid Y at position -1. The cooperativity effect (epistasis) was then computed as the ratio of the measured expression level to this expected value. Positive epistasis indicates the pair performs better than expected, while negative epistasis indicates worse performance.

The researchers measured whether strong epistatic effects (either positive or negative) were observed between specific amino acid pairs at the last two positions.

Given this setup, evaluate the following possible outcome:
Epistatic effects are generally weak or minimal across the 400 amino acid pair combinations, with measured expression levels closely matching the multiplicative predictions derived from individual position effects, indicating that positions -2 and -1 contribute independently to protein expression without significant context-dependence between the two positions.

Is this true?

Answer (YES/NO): YES